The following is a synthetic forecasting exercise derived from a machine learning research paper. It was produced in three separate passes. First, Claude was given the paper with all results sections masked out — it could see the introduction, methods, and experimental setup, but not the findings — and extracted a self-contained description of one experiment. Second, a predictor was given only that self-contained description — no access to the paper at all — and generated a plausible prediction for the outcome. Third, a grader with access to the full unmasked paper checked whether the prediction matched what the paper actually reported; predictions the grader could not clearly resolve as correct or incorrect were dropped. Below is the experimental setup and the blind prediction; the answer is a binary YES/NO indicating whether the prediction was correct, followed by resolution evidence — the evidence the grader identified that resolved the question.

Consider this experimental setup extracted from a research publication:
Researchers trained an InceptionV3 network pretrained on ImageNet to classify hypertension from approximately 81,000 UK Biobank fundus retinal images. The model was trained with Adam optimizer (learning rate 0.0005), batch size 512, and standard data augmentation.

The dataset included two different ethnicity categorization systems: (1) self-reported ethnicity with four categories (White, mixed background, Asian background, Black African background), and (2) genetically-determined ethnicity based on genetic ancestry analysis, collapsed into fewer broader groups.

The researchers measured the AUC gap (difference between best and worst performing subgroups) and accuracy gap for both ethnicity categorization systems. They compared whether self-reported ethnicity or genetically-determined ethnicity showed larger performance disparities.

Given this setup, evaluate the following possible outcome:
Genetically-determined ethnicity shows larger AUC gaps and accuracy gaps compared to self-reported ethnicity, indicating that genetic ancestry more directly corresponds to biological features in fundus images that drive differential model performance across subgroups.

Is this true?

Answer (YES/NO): NO